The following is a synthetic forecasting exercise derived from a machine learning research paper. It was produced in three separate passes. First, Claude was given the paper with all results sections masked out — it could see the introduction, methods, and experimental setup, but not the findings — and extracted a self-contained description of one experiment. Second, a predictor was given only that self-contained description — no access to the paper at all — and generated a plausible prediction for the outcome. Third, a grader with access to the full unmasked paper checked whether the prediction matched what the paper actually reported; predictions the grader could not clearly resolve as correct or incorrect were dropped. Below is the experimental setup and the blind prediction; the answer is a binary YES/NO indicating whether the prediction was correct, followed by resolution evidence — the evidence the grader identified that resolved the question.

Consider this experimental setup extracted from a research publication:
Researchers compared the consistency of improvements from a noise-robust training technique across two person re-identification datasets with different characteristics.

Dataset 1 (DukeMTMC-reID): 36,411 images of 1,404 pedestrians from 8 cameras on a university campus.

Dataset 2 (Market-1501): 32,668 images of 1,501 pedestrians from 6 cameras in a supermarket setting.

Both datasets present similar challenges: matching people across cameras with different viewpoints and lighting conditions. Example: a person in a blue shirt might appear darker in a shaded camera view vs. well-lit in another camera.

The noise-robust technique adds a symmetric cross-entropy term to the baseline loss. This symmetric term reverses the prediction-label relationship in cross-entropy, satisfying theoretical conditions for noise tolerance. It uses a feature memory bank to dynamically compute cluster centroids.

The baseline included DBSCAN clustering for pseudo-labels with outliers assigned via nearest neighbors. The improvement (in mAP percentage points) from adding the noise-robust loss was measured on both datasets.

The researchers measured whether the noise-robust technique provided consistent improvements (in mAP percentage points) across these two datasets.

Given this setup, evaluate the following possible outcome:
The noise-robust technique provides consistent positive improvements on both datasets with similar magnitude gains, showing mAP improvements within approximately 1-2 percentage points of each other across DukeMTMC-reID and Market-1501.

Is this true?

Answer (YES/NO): YES